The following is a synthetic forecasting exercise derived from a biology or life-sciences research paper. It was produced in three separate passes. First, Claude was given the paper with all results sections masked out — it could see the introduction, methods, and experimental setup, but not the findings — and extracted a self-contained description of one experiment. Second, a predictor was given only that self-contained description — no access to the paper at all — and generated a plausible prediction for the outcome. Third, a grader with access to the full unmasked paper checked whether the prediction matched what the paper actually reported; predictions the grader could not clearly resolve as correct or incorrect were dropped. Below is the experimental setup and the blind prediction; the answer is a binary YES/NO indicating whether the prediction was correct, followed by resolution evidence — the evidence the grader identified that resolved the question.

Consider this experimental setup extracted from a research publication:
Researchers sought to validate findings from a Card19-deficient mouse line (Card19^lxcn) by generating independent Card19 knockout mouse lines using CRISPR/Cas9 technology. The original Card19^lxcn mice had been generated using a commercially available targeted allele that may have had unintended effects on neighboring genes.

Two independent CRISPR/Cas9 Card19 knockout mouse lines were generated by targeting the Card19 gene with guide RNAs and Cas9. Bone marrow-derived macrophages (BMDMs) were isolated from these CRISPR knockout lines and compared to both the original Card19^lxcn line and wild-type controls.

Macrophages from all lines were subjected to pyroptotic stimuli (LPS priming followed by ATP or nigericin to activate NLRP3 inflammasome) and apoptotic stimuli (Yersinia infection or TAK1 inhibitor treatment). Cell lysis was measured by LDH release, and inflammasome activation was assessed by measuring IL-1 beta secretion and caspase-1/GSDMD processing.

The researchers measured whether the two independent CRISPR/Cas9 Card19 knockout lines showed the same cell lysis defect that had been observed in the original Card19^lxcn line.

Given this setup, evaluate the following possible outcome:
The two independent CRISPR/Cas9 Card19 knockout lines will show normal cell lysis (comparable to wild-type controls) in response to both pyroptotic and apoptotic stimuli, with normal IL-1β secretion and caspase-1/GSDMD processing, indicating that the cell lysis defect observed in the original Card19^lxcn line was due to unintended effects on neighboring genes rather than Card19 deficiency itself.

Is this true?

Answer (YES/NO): YES